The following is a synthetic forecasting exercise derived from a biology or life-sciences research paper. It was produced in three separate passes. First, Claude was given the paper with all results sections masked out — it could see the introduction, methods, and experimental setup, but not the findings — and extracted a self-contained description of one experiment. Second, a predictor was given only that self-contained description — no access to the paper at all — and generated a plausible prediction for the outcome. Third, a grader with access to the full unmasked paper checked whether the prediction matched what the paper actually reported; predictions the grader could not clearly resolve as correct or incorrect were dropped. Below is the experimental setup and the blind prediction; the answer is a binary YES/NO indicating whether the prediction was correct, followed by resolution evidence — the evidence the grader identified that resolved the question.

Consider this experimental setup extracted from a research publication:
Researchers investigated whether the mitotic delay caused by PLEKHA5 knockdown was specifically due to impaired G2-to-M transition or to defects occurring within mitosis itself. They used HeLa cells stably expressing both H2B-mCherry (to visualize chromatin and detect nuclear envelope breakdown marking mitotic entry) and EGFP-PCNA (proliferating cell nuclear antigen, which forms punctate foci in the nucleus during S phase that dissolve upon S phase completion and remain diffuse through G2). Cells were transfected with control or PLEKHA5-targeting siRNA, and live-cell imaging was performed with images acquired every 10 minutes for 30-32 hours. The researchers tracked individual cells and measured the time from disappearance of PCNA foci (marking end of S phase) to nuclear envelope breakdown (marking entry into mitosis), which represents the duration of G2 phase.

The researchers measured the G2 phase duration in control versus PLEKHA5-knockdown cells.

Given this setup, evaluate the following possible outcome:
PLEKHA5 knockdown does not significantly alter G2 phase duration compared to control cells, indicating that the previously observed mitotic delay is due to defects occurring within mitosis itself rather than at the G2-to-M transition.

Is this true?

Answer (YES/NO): YES